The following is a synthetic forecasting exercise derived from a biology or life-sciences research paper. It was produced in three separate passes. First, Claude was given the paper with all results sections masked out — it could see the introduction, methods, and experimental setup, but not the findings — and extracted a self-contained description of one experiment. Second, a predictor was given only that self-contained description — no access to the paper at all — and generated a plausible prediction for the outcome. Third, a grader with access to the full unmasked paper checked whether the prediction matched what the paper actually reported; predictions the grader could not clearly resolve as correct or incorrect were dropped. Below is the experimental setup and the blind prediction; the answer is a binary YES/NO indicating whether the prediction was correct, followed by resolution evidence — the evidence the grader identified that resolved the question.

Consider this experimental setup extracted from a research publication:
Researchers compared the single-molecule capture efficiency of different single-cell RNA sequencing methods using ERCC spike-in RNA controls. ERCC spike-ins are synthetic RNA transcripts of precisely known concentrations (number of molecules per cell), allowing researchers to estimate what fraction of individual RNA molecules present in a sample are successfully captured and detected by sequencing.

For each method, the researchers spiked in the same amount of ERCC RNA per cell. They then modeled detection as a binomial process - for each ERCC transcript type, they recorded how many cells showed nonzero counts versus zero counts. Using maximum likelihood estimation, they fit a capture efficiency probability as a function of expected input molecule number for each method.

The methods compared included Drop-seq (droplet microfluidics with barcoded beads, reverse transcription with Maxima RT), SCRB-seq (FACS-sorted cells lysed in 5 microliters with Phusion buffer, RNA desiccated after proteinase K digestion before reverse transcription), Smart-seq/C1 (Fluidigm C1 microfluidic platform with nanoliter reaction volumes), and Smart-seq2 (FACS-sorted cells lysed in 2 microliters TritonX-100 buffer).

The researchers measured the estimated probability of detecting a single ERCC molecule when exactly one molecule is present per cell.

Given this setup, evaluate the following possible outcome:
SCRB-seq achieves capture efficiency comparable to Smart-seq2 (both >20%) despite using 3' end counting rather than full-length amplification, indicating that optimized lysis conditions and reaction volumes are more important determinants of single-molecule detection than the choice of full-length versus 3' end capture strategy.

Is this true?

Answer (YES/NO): NO